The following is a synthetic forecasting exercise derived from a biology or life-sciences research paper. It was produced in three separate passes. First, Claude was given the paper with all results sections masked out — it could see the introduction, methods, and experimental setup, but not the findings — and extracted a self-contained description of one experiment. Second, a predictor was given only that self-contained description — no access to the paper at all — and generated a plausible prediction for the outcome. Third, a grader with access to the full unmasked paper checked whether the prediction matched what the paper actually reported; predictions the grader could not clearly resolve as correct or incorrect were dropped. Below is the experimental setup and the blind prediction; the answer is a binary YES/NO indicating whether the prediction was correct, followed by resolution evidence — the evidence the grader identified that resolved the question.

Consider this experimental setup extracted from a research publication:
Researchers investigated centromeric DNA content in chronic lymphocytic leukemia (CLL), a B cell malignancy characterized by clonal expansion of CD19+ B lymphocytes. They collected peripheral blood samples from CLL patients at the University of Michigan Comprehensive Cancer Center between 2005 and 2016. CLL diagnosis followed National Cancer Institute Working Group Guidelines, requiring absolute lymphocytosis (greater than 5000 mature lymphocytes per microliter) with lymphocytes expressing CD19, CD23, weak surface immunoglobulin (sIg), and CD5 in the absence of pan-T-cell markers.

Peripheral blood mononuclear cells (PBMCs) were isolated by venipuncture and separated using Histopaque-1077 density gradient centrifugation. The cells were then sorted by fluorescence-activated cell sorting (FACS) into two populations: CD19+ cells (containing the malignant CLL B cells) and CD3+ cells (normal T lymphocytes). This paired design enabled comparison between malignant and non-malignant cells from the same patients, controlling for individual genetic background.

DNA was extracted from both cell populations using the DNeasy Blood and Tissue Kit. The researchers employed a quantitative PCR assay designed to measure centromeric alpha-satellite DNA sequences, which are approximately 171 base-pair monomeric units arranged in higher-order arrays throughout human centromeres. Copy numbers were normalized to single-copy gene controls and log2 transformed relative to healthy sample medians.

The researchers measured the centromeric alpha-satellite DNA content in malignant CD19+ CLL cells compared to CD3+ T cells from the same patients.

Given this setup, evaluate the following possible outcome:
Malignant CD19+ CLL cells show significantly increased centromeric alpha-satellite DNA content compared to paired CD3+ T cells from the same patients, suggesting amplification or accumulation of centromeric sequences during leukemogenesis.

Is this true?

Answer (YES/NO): NO